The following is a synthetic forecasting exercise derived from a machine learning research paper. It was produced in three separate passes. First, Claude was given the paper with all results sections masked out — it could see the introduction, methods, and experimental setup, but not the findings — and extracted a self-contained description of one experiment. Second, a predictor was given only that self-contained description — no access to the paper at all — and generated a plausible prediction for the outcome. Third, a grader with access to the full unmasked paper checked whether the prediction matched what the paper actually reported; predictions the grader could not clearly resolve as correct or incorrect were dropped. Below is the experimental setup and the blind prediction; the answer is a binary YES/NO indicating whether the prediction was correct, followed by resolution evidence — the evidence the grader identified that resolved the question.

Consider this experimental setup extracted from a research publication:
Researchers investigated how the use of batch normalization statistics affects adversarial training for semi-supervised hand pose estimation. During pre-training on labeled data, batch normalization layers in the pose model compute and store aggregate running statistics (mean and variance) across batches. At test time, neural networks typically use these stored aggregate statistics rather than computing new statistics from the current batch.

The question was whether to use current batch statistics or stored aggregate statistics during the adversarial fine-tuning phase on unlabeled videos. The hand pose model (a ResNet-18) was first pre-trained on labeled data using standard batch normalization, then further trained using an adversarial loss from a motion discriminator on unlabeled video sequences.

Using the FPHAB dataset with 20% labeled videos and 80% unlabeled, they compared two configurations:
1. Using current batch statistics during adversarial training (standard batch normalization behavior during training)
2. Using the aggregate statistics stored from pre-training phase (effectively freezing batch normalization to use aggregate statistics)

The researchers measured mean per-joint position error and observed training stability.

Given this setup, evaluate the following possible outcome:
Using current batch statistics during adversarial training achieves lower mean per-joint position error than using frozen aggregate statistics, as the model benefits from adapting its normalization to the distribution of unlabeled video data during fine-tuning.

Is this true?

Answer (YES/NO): NO